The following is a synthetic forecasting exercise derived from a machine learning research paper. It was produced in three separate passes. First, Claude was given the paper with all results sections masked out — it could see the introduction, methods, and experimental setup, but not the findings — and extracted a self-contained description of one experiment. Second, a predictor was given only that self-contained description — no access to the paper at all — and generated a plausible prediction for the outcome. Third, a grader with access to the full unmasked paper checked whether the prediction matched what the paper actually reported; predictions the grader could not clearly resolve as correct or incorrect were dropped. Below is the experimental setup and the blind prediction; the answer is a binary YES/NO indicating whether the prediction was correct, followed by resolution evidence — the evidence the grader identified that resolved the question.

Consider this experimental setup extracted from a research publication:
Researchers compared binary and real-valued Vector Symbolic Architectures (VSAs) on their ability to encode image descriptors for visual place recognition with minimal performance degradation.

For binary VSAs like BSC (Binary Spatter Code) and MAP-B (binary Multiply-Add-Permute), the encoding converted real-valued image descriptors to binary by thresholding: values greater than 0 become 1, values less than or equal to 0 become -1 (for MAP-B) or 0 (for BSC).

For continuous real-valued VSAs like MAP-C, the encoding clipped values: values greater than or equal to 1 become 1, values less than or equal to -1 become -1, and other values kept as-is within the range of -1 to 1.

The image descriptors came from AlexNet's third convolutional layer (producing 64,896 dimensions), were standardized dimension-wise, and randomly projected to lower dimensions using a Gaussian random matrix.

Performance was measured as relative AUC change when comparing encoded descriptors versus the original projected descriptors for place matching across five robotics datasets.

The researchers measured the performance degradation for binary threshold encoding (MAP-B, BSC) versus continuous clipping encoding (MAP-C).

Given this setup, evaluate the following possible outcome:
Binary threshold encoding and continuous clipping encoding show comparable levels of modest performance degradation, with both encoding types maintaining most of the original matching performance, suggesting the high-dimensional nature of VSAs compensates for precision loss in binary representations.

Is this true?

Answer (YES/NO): YES